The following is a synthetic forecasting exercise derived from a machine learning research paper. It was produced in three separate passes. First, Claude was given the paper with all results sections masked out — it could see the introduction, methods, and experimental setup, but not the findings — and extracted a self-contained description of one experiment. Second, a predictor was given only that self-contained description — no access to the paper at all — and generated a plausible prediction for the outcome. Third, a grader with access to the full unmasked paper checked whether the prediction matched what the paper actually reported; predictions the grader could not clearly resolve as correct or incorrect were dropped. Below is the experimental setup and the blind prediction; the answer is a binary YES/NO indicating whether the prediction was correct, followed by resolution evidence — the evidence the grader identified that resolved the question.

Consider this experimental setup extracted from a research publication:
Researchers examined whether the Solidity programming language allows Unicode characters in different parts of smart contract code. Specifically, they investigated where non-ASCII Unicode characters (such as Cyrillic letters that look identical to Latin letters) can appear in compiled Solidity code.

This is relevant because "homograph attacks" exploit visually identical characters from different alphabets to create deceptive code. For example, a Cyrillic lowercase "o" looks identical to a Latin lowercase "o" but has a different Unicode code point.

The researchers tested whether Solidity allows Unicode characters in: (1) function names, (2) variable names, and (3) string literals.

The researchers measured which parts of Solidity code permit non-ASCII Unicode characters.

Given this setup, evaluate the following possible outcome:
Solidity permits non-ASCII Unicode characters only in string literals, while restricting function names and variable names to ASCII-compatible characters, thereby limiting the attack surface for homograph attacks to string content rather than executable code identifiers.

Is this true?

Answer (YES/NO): YES